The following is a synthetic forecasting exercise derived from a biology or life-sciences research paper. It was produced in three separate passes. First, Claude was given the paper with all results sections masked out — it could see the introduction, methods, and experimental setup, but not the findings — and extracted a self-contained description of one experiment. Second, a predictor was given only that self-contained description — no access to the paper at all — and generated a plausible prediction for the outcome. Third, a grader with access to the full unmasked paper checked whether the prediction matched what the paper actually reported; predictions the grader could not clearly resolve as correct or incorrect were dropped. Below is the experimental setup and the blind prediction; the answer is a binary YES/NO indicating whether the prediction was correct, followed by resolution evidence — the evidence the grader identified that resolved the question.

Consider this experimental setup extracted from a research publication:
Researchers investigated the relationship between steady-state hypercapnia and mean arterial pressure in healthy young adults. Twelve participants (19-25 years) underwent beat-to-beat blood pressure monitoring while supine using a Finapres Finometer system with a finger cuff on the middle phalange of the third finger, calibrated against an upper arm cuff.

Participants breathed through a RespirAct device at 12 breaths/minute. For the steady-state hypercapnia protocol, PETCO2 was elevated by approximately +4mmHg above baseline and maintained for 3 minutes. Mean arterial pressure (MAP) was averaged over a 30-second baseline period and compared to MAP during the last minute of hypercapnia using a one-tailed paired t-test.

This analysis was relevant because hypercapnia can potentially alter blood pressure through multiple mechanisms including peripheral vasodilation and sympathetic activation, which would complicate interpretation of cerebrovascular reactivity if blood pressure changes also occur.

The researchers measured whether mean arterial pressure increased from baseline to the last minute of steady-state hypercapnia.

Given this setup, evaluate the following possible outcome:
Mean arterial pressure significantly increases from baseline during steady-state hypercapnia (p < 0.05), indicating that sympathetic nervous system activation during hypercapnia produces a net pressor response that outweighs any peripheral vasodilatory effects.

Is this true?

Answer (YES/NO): NO